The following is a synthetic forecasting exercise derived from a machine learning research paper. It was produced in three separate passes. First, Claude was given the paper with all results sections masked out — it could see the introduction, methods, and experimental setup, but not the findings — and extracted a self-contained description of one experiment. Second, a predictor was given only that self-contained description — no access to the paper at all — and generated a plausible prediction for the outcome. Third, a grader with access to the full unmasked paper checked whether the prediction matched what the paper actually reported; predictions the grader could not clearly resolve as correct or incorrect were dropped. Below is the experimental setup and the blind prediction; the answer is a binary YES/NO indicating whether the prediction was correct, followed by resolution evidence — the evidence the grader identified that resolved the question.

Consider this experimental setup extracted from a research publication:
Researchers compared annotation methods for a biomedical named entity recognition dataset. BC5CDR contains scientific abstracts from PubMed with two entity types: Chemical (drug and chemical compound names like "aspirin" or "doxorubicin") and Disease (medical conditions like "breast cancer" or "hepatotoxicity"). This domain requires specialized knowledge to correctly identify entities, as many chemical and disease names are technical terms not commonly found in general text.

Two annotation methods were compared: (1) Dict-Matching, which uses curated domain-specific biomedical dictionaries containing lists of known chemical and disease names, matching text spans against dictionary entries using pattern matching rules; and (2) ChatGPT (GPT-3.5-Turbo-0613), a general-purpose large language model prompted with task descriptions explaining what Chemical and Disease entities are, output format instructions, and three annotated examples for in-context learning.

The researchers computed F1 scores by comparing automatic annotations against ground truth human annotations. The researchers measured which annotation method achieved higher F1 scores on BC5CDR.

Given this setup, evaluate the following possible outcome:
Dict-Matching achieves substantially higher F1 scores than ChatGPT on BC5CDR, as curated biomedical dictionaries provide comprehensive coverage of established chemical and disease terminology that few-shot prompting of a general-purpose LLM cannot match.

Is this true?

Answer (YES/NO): YES